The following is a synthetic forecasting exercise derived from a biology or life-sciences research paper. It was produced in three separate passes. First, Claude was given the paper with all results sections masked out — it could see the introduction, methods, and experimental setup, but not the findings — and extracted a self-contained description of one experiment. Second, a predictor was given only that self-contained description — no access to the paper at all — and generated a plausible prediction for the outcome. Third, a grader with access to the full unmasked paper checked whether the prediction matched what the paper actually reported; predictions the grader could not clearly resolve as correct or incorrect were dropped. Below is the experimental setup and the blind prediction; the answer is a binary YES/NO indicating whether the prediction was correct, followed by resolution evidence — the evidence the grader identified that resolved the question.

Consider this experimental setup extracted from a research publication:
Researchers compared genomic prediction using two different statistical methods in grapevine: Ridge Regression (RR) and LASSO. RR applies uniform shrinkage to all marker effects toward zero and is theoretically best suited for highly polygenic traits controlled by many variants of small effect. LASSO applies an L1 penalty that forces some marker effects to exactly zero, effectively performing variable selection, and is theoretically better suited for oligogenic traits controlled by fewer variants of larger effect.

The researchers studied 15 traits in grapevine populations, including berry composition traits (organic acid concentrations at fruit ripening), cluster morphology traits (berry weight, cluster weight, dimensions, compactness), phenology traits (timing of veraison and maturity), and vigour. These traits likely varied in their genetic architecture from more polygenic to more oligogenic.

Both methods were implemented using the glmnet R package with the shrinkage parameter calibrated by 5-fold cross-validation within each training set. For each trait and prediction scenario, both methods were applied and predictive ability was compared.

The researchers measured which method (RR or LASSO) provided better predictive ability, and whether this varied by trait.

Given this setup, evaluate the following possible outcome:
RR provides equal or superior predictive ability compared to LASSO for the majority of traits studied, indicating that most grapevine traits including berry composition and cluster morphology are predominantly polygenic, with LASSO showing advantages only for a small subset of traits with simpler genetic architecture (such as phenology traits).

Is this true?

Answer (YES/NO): NO